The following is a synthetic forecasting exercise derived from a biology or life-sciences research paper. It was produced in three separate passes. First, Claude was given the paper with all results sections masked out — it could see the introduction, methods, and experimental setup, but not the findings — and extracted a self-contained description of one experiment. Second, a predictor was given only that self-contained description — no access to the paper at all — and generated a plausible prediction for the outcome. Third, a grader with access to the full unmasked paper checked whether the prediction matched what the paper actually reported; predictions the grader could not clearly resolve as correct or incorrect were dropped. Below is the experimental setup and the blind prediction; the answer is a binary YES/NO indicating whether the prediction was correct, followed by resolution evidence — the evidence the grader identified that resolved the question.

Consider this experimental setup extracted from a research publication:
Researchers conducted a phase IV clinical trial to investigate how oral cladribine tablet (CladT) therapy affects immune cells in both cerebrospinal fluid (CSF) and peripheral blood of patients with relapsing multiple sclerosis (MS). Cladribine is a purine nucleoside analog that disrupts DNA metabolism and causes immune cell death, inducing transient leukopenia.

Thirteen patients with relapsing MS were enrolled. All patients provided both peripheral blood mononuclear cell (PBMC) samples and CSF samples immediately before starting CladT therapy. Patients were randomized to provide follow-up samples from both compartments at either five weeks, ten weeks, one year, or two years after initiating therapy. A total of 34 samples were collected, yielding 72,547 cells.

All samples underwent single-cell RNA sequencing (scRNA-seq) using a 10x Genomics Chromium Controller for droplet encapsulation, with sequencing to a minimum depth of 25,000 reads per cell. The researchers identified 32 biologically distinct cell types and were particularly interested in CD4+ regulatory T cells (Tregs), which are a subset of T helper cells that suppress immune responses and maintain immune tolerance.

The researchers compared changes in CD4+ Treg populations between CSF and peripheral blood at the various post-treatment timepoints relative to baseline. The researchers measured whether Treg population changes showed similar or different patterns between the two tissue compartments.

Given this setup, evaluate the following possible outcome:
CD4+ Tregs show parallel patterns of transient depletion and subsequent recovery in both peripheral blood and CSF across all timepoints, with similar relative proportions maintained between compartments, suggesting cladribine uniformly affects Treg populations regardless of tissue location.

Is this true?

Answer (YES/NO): NO